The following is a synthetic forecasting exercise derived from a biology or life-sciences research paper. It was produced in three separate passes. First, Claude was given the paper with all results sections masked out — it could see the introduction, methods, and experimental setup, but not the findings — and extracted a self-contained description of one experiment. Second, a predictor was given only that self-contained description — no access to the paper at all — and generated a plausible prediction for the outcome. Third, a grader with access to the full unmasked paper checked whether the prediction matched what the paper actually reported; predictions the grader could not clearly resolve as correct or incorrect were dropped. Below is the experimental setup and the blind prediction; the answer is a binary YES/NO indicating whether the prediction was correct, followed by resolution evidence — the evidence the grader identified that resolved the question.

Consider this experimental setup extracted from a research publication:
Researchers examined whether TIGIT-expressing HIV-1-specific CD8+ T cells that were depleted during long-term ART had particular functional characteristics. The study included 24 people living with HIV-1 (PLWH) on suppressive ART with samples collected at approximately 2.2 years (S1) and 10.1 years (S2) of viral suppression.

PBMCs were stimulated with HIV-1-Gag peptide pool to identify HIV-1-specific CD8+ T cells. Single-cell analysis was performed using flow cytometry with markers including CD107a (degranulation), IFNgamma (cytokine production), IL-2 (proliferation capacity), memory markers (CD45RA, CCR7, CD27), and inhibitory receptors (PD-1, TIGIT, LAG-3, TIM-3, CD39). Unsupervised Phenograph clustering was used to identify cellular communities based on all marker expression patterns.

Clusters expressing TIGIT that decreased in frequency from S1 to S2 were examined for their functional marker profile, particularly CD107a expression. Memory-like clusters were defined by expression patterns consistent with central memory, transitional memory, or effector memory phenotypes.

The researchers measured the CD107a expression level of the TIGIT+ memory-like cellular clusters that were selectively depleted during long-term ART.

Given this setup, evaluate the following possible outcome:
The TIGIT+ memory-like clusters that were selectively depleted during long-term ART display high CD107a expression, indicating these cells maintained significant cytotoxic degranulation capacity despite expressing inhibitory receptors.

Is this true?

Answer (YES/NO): NO